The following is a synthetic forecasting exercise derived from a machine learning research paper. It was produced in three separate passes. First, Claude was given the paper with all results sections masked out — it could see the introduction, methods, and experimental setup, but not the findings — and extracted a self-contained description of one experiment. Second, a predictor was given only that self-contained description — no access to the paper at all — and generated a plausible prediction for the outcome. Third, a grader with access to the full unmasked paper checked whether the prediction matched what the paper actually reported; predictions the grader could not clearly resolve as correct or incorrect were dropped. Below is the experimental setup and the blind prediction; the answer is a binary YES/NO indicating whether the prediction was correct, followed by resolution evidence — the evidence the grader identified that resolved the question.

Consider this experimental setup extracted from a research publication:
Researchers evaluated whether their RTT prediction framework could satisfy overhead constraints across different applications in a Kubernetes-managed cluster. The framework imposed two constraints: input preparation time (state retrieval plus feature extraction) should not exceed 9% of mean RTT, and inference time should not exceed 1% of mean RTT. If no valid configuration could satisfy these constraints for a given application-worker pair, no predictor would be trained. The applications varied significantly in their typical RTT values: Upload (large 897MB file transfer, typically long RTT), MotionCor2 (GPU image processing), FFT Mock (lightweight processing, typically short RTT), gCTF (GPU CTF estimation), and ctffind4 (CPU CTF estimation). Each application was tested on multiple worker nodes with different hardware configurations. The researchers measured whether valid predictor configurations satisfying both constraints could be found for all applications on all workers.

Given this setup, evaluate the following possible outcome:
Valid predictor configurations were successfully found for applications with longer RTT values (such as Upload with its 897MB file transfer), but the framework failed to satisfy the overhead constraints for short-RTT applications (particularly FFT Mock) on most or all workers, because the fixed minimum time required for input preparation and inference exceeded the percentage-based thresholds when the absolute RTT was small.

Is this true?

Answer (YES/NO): NO